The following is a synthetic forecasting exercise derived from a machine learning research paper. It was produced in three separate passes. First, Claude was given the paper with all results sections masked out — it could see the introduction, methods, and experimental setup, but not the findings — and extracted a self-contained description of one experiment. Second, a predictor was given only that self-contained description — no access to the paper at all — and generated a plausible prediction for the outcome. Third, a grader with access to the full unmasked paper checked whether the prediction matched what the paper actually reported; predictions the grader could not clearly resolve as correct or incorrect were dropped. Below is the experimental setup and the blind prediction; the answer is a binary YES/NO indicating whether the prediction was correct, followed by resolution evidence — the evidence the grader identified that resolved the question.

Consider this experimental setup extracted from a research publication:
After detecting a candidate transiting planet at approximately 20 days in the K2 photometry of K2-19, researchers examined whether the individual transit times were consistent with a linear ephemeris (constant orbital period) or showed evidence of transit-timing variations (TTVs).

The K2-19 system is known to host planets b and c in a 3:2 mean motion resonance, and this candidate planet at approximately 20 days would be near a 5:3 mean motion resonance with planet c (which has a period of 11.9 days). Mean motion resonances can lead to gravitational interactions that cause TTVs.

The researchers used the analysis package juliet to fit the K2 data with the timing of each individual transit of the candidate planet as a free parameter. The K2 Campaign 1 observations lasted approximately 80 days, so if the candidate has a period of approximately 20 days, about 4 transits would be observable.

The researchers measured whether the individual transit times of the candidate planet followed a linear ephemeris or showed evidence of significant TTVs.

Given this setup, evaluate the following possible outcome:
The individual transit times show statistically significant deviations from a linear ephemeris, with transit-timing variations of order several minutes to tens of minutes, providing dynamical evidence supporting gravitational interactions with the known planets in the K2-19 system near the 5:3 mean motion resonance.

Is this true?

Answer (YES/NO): NO